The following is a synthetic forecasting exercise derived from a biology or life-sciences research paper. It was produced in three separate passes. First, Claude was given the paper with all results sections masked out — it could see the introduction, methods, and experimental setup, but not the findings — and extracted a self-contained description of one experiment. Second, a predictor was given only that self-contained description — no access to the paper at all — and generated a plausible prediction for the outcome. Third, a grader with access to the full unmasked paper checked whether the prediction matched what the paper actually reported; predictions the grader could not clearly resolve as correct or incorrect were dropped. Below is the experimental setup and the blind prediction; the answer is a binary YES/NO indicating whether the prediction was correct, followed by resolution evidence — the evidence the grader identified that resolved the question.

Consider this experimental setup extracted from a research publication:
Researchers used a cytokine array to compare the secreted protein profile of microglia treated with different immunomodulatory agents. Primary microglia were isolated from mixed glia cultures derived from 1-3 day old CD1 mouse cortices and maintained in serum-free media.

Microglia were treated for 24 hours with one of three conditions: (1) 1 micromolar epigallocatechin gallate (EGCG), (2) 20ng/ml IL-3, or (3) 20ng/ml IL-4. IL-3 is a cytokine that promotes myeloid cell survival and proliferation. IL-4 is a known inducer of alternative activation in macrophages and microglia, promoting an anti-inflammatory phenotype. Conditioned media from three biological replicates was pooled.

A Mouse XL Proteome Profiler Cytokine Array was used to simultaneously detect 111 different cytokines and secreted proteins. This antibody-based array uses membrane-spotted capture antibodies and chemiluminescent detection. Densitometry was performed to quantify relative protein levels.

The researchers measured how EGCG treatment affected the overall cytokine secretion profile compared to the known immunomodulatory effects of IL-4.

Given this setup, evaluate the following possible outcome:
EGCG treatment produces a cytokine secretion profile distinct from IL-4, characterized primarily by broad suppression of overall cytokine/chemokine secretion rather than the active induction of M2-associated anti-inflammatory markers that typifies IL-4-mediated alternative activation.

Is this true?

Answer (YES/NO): YES